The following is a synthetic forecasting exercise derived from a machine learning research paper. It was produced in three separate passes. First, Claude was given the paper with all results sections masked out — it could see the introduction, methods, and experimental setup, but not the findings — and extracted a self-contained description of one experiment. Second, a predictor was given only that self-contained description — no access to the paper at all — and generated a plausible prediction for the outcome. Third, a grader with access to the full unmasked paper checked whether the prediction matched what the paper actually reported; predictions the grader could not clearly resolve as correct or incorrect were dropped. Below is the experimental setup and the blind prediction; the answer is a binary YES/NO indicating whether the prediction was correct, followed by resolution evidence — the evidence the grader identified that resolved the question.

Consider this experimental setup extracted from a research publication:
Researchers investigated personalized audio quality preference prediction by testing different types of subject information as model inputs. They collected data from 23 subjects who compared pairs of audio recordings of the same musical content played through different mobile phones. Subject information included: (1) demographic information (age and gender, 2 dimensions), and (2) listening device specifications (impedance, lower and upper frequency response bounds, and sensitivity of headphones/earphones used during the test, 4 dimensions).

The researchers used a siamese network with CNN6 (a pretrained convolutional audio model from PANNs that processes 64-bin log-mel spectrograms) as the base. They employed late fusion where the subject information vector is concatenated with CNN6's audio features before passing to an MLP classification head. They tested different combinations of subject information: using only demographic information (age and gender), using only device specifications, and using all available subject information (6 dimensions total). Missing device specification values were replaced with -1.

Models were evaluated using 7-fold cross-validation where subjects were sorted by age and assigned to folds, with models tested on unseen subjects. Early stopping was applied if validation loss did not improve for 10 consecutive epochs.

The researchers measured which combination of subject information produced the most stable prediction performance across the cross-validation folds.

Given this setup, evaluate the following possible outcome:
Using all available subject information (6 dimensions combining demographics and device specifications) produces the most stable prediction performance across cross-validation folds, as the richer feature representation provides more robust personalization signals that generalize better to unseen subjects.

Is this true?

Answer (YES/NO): YES